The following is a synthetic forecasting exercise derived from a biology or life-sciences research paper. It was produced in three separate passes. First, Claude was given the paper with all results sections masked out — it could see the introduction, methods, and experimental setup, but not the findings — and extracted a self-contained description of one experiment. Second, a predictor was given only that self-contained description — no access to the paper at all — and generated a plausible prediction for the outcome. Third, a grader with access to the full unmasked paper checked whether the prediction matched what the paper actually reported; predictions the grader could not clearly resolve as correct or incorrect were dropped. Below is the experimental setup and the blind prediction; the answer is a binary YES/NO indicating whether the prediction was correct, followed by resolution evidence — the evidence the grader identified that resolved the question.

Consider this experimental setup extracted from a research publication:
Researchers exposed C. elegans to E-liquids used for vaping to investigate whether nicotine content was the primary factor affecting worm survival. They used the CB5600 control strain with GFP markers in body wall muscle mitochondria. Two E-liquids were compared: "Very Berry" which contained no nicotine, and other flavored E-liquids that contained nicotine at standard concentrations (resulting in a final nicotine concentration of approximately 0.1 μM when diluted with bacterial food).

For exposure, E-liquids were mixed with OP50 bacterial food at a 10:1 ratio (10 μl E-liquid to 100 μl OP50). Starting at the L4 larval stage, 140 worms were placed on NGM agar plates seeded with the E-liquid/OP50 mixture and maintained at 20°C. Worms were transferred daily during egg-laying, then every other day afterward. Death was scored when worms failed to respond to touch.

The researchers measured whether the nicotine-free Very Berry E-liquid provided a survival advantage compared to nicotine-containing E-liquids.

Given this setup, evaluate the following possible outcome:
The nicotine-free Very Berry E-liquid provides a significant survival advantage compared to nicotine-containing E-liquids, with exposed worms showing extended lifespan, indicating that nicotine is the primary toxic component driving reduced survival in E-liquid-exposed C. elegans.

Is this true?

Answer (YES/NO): NO